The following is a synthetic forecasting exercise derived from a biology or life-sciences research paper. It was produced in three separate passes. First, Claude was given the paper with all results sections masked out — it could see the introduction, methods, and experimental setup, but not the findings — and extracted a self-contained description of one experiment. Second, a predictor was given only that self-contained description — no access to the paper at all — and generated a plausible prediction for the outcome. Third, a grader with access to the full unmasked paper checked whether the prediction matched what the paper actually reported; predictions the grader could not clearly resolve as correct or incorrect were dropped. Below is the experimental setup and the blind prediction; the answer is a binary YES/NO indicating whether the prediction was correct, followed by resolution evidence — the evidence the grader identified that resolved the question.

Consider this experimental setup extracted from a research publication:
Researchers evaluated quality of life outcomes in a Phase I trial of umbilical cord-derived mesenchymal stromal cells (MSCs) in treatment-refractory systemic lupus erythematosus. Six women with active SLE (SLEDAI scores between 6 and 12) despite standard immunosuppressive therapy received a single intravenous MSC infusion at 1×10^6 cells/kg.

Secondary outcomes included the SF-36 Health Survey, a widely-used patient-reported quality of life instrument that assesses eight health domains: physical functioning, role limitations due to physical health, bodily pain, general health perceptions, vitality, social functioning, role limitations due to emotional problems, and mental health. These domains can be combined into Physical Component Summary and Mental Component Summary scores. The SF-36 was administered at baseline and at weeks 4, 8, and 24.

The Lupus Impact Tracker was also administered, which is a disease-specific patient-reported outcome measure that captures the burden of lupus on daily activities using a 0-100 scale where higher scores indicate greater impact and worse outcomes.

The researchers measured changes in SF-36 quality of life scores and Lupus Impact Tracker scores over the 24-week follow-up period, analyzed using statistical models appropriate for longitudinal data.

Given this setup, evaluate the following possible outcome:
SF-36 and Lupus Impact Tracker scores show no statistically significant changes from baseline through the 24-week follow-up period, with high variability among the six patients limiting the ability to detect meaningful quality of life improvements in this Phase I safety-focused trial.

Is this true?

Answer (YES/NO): NO